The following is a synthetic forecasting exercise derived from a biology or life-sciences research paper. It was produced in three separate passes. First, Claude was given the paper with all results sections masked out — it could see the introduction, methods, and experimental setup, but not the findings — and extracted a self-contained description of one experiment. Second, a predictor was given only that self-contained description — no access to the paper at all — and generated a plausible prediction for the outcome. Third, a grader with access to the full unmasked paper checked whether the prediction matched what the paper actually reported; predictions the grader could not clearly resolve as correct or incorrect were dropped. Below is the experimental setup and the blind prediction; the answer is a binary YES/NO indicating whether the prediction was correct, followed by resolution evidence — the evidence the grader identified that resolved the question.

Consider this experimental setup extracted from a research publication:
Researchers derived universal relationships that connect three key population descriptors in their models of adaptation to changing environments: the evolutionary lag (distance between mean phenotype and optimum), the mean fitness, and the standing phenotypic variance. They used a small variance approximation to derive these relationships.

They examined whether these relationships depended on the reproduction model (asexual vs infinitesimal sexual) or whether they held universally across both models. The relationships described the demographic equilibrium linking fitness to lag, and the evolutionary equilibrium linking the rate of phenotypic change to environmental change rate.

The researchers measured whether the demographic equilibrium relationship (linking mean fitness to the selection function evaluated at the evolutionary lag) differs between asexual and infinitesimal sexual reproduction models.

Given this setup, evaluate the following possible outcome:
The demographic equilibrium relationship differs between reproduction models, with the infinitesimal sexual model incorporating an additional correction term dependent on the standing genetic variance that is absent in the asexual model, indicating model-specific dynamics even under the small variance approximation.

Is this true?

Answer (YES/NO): NO